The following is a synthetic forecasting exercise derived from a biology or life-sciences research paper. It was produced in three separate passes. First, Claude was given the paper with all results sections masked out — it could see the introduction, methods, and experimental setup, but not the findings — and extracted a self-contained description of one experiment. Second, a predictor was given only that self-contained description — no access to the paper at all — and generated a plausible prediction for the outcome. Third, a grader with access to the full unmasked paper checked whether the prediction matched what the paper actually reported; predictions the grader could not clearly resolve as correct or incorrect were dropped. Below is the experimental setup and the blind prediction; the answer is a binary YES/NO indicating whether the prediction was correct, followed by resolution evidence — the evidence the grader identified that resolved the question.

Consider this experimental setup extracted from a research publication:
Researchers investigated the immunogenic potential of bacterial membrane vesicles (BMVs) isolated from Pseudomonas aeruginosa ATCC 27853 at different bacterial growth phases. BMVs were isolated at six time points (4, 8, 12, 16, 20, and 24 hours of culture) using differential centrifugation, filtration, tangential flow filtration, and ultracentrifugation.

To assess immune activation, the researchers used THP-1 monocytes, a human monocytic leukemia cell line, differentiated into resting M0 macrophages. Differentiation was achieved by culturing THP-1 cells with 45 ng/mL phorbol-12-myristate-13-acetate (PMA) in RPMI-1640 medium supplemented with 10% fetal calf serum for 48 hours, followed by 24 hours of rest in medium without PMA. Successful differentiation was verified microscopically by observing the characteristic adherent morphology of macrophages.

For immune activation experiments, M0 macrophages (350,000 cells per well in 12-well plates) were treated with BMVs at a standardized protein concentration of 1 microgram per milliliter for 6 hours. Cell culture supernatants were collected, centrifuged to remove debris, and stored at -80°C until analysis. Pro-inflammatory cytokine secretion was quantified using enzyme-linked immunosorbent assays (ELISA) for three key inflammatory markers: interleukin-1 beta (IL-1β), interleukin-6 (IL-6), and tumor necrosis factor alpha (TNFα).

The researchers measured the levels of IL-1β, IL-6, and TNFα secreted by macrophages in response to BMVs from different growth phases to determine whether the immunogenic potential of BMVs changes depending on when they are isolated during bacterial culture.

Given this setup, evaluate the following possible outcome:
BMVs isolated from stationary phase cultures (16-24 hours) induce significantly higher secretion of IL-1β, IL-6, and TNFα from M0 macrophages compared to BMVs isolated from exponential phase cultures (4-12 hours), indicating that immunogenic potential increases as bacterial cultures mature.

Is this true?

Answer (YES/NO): NO